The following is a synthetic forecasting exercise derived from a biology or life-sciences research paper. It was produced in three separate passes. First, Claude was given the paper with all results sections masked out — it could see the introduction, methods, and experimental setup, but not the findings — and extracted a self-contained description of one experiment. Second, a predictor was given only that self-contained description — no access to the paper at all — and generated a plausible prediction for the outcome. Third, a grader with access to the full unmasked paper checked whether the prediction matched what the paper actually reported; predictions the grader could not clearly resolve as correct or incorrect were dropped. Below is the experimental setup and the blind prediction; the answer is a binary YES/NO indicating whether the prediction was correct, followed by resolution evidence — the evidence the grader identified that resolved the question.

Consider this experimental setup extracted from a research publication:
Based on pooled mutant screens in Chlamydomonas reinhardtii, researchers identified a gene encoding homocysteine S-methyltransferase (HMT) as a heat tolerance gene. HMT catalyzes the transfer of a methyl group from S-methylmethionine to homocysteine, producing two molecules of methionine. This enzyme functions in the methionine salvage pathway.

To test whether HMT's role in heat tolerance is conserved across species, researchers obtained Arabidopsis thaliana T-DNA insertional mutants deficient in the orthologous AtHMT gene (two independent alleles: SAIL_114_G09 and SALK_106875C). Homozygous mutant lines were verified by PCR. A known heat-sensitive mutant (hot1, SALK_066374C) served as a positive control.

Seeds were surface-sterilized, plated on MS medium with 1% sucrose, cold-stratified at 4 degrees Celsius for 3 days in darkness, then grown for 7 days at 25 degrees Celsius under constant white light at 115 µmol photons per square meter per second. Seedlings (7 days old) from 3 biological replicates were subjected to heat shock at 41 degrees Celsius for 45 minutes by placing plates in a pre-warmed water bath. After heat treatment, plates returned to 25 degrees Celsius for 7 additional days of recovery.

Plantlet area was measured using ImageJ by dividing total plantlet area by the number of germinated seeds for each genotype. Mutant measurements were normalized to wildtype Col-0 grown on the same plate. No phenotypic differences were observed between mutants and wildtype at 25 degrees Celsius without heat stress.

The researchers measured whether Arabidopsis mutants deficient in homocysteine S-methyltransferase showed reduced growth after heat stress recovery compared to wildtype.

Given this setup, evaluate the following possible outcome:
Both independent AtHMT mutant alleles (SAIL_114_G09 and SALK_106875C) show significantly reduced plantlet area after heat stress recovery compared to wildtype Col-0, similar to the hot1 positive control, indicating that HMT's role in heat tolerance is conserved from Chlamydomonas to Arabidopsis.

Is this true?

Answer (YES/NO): NO